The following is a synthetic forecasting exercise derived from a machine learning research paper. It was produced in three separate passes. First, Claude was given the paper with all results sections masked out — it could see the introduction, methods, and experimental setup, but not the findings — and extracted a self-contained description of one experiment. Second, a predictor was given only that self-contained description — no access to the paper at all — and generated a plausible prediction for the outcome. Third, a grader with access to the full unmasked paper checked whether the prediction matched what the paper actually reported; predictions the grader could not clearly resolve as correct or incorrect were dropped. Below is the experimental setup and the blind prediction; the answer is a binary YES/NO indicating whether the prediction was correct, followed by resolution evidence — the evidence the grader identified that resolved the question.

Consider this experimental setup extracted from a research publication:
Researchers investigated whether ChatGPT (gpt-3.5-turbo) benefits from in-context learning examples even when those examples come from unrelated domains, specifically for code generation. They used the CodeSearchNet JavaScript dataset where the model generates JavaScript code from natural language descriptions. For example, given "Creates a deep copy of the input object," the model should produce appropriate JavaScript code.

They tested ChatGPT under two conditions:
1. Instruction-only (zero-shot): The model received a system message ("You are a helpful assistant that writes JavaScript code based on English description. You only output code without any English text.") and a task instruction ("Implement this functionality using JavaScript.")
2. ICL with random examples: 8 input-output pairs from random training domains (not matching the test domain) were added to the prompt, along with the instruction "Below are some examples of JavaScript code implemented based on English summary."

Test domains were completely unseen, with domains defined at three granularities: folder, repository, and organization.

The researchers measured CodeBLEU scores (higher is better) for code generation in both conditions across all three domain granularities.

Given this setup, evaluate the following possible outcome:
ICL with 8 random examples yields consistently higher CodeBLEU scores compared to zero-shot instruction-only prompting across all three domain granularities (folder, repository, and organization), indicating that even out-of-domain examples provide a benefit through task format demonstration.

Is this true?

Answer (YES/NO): YES